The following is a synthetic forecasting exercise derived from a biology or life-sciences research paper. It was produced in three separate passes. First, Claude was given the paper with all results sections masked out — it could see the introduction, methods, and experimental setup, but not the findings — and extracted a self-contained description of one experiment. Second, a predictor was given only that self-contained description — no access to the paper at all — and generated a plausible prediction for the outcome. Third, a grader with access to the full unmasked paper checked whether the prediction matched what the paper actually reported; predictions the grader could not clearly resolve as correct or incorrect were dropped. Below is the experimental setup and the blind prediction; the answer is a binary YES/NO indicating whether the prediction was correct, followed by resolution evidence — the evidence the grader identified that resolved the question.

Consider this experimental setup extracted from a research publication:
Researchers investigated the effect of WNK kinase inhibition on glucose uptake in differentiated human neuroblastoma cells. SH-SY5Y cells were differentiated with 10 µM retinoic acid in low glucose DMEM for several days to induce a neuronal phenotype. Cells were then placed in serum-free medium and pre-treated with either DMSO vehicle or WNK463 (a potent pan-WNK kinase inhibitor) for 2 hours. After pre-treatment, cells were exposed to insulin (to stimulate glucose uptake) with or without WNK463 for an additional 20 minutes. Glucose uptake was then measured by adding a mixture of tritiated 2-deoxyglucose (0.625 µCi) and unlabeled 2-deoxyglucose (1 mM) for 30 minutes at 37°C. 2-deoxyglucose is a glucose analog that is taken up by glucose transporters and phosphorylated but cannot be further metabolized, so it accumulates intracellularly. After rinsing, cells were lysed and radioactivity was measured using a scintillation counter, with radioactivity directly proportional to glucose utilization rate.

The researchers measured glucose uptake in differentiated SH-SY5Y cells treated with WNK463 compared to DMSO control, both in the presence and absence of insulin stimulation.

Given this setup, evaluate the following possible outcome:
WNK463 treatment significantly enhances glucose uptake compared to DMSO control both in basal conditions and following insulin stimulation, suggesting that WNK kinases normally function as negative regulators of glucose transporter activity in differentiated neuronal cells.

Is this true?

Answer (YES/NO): YES